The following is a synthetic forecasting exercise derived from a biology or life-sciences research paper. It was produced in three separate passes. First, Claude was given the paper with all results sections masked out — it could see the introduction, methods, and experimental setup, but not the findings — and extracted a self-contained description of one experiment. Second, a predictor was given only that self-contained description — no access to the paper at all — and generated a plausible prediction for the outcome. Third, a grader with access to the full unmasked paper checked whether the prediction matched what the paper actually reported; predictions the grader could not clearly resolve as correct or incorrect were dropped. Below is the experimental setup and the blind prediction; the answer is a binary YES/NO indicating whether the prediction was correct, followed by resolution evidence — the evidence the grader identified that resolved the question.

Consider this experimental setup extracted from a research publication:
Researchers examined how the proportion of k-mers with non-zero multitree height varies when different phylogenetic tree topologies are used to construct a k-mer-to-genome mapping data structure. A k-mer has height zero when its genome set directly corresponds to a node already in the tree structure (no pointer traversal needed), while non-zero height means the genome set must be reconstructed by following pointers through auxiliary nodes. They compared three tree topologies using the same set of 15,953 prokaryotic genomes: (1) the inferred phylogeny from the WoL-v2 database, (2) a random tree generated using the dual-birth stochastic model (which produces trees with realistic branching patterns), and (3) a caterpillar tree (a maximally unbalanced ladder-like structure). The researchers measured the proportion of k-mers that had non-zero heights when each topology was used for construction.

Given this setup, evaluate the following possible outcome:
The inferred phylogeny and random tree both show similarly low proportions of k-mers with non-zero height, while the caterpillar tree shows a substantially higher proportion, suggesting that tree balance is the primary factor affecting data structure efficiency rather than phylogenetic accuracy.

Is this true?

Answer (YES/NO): NO